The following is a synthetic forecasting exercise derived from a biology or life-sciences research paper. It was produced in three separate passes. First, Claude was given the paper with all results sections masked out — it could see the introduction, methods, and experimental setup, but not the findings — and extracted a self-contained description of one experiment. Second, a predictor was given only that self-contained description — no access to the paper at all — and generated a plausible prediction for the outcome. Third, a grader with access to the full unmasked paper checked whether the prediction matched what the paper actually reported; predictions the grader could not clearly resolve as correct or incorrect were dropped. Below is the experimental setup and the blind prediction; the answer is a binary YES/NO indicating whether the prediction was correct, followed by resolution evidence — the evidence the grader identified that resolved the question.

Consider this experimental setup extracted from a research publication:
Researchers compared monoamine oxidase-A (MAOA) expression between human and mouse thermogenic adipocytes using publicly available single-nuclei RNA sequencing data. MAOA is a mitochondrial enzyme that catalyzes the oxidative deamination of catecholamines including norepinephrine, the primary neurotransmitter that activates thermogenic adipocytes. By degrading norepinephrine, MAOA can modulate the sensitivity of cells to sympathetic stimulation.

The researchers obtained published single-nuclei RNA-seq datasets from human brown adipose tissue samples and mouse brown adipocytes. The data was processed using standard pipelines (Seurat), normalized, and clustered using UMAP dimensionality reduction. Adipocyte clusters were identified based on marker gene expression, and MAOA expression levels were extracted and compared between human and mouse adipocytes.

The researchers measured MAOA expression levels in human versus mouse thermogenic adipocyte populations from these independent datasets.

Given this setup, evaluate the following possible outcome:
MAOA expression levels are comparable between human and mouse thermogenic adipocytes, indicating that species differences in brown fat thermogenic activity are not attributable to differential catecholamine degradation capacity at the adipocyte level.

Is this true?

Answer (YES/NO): NO